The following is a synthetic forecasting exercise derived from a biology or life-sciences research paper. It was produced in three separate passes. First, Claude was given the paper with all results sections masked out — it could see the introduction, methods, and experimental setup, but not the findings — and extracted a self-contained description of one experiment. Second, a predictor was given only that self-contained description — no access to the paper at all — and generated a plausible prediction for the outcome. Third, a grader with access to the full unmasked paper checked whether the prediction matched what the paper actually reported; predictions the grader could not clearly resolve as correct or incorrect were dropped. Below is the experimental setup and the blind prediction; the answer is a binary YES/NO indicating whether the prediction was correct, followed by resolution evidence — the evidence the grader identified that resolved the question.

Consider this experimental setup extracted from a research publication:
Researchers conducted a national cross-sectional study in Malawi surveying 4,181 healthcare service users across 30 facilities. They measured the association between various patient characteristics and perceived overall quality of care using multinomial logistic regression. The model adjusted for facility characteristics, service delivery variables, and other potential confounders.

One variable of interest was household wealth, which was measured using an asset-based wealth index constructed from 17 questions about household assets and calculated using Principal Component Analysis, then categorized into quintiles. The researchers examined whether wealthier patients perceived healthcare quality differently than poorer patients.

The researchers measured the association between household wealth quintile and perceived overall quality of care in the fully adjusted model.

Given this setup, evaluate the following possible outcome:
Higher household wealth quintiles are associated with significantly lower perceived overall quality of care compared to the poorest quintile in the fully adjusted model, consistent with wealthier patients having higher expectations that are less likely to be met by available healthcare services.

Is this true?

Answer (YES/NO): NO